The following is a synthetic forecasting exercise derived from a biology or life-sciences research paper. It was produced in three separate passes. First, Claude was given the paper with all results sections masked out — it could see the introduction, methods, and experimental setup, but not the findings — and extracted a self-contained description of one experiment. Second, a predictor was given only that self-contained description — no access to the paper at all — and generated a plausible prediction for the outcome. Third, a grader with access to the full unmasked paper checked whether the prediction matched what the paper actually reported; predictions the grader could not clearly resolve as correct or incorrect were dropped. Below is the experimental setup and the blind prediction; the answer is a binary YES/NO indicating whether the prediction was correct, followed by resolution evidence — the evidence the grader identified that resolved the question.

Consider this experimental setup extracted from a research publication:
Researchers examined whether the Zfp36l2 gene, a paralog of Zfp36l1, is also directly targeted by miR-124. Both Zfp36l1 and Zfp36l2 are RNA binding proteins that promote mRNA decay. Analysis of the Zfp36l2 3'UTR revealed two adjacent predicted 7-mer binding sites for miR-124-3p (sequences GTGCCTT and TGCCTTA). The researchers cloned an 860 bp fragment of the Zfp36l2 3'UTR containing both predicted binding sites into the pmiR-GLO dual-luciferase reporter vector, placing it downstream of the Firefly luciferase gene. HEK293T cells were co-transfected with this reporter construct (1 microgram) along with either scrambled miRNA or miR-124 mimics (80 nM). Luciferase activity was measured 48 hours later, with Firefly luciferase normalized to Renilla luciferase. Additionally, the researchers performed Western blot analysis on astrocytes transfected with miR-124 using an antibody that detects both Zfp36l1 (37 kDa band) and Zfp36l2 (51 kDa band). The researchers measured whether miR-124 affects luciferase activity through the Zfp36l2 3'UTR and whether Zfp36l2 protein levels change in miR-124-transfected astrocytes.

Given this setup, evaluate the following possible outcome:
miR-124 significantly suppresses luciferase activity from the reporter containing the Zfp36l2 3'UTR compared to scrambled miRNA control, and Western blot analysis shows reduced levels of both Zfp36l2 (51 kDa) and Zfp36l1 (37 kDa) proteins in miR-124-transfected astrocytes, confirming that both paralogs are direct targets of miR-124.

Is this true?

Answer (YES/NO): NO